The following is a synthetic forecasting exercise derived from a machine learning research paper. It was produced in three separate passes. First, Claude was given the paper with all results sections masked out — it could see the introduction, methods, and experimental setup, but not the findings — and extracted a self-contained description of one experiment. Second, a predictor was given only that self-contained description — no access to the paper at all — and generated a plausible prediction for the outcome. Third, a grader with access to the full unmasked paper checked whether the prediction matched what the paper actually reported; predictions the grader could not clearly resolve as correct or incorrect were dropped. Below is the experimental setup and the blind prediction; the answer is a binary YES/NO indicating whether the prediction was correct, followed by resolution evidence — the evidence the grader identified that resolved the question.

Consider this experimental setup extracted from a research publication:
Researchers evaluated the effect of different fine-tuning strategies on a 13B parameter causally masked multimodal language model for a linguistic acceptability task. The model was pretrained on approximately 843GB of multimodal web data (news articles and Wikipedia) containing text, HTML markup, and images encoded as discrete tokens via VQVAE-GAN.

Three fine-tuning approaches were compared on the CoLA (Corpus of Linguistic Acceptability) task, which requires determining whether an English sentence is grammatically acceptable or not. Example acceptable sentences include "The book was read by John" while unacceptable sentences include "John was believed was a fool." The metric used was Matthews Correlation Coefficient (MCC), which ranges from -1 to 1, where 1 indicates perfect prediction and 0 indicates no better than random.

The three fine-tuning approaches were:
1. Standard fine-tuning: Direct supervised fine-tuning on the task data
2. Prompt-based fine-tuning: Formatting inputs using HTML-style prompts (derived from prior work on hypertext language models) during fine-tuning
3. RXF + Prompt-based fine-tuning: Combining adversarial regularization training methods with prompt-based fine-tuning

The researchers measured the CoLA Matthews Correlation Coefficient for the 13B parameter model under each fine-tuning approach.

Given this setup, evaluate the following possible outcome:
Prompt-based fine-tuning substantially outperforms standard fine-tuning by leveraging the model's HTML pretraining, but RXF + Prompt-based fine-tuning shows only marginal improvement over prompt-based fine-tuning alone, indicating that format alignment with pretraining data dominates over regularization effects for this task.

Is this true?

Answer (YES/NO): NO